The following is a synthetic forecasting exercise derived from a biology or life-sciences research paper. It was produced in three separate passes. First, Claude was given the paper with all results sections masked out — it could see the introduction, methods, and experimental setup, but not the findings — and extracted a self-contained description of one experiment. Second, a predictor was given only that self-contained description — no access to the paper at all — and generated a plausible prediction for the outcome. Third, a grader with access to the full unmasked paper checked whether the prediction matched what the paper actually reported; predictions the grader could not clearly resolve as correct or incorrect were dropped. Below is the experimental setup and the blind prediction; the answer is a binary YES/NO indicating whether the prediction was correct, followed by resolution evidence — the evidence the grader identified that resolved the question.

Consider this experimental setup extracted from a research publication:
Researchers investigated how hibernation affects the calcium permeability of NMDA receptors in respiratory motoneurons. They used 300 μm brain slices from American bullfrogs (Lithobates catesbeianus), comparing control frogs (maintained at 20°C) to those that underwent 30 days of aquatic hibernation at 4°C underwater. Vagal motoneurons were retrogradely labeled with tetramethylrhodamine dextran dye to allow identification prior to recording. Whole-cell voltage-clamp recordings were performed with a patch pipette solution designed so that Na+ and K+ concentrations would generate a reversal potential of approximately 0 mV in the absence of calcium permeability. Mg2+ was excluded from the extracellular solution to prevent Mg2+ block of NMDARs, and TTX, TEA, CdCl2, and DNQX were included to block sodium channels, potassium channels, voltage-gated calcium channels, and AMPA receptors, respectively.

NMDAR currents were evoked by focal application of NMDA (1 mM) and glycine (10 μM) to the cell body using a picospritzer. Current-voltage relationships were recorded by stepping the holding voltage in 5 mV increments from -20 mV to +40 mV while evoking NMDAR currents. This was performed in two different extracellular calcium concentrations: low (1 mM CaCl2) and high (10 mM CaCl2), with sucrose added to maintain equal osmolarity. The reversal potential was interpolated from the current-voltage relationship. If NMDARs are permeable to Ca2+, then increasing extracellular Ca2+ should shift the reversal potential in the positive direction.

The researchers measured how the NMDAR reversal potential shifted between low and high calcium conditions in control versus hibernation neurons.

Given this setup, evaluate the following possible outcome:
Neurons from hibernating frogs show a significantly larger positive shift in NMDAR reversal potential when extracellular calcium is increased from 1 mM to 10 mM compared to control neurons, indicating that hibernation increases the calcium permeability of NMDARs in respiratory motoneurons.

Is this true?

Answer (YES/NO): NO